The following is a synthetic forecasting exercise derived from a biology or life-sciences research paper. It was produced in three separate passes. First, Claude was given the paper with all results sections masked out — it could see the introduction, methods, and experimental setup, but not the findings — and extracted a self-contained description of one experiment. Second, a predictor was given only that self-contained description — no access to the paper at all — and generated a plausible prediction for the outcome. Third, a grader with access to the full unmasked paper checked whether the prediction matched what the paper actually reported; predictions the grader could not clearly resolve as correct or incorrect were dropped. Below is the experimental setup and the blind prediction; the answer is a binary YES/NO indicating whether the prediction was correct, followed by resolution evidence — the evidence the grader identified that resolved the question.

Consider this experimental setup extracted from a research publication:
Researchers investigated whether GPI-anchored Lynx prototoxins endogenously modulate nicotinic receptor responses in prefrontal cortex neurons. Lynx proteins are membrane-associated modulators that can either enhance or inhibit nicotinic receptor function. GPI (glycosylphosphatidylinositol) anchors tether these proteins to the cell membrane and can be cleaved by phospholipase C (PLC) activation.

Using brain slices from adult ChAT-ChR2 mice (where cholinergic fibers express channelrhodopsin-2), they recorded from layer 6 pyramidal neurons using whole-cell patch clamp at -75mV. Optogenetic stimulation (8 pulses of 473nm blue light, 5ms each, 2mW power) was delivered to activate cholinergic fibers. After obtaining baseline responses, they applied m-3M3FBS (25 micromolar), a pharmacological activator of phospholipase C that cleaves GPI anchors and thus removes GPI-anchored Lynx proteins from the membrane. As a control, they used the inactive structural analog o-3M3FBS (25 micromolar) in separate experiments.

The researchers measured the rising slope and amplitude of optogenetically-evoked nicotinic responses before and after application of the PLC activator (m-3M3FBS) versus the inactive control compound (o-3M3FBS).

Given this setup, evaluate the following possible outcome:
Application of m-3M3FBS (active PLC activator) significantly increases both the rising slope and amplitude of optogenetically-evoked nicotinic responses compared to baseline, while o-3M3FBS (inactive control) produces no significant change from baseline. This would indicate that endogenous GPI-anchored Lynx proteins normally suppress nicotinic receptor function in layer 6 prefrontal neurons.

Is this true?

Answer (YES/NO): NO